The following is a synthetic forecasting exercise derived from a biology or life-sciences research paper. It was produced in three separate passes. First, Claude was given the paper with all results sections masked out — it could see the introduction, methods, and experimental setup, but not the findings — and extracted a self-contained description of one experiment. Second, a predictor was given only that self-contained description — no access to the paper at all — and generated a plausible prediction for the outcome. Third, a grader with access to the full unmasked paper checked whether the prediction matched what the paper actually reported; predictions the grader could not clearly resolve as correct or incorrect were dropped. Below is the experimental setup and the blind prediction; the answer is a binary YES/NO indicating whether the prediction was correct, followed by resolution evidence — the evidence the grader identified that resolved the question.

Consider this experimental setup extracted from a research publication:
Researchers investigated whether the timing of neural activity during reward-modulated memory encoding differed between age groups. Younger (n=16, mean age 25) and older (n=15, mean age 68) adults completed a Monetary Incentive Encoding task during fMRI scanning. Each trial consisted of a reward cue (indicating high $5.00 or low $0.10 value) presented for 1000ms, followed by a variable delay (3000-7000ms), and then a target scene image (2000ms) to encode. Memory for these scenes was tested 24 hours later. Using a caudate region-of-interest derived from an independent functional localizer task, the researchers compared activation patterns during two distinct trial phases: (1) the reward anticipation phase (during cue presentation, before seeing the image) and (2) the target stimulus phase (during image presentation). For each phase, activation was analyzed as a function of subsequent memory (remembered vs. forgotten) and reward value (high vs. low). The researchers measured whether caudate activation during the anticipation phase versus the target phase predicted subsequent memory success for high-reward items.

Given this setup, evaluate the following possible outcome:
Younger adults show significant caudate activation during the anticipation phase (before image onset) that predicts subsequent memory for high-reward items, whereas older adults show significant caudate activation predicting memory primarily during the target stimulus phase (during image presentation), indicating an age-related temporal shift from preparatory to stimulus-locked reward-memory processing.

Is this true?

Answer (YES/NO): NO